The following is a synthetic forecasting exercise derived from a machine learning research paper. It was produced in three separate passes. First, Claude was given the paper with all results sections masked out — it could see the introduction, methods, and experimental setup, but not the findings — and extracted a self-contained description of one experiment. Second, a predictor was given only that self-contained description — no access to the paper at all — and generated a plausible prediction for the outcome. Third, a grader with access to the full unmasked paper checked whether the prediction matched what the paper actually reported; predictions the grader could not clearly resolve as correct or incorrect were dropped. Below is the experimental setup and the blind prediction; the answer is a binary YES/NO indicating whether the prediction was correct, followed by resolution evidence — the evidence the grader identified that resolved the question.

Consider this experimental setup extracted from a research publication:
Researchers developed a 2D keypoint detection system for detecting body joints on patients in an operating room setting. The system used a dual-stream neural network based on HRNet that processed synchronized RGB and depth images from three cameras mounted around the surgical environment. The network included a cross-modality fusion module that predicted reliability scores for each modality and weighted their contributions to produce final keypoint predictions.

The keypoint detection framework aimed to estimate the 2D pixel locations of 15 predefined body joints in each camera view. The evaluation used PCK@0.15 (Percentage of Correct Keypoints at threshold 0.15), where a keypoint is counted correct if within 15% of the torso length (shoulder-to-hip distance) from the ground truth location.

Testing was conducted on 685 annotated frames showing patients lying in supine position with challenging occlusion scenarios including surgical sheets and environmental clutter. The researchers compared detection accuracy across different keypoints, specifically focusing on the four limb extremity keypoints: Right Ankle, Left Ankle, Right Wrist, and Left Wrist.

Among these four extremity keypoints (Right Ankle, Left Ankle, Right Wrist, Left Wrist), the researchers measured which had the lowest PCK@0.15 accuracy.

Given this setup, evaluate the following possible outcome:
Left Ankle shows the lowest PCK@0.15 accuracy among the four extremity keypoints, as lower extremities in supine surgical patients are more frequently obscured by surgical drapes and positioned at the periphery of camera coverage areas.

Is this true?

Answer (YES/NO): NO